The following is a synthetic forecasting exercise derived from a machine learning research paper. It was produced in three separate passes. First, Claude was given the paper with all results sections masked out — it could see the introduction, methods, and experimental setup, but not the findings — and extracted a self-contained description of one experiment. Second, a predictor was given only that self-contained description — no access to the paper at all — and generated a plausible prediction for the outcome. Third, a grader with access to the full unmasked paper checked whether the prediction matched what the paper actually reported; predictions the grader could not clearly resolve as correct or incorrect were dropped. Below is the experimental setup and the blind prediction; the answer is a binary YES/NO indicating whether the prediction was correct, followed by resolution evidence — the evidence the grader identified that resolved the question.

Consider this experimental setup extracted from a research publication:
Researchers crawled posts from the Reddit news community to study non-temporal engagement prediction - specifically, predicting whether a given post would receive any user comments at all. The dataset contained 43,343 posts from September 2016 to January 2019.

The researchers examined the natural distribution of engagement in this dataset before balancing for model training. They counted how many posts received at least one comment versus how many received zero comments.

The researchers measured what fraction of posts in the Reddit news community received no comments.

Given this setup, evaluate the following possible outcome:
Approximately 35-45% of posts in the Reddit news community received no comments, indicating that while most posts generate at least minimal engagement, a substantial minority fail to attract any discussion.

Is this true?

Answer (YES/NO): NO